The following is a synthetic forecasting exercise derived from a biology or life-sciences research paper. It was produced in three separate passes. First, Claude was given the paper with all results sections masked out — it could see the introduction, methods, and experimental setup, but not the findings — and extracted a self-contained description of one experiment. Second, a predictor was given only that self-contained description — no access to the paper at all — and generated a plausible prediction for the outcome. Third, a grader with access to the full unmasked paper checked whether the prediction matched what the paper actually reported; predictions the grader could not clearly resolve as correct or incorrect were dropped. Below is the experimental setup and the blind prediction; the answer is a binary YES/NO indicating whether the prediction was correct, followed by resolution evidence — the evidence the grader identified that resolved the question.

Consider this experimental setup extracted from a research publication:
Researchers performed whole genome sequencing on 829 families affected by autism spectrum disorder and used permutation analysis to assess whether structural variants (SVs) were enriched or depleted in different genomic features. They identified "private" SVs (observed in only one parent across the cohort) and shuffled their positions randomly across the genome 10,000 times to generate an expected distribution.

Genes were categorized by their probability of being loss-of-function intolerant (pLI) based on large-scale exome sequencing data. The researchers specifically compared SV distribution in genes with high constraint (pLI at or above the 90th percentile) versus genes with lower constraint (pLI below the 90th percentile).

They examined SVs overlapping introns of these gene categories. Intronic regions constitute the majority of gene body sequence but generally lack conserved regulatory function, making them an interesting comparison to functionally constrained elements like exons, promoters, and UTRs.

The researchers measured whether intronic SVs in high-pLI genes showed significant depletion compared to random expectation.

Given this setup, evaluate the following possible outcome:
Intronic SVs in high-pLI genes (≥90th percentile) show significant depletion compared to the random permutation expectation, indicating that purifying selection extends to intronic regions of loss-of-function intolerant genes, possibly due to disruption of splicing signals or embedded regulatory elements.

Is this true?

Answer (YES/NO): NO